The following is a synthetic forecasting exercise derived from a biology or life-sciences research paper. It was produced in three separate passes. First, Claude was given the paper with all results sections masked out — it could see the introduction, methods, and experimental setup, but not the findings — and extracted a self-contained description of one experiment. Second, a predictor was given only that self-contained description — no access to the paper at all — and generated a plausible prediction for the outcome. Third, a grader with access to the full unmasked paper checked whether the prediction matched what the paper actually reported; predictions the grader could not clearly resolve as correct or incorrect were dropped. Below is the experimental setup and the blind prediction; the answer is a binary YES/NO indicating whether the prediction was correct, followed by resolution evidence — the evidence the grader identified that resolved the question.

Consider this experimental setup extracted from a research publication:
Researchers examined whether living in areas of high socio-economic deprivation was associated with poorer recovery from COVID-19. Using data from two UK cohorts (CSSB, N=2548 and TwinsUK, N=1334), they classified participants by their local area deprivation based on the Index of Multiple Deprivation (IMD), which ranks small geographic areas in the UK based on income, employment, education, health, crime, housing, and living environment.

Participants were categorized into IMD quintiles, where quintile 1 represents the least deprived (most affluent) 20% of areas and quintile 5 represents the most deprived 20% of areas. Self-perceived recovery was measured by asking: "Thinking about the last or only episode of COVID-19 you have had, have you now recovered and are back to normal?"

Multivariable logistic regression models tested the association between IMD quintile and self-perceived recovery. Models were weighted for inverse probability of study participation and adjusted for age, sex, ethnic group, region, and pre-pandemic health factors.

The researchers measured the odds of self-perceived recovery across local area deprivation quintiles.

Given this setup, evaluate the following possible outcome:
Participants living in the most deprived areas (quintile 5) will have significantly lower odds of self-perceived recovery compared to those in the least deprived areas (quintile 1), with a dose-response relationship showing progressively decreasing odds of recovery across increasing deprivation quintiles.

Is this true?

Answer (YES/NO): NO